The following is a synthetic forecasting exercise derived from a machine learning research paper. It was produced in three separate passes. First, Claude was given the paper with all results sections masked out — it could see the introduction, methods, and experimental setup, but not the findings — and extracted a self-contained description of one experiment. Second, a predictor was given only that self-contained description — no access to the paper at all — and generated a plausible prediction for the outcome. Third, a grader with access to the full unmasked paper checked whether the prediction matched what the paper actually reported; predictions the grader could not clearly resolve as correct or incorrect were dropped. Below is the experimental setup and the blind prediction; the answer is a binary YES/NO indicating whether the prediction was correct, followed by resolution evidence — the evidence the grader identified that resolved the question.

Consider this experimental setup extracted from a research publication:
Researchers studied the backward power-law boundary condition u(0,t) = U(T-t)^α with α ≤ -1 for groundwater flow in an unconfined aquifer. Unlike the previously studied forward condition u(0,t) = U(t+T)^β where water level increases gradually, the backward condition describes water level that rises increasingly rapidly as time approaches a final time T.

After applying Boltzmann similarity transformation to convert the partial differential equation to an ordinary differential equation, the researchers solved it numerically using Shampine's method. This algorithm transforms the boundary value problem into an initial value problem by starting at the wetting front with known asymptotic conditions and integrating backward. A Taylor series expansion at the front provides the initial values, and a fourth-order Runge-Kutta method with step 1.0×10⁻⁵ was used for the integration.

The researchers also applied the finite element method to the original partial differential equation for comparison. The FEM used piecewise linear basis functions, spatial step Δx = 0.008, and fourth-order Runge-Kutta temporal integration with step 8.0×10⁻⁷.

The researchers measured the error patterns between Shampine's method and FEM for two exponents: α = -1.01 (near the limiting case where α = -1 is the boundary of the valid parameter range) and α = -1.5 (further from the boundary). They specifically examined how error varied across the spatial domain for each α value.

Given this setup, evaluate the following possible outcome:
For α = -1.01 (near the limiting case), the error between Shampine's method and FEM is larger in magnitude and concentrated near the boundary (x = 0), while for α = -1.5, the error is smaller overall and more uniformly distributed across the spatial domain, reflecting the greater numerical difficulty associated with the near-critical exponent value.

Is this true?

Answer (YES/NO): NO